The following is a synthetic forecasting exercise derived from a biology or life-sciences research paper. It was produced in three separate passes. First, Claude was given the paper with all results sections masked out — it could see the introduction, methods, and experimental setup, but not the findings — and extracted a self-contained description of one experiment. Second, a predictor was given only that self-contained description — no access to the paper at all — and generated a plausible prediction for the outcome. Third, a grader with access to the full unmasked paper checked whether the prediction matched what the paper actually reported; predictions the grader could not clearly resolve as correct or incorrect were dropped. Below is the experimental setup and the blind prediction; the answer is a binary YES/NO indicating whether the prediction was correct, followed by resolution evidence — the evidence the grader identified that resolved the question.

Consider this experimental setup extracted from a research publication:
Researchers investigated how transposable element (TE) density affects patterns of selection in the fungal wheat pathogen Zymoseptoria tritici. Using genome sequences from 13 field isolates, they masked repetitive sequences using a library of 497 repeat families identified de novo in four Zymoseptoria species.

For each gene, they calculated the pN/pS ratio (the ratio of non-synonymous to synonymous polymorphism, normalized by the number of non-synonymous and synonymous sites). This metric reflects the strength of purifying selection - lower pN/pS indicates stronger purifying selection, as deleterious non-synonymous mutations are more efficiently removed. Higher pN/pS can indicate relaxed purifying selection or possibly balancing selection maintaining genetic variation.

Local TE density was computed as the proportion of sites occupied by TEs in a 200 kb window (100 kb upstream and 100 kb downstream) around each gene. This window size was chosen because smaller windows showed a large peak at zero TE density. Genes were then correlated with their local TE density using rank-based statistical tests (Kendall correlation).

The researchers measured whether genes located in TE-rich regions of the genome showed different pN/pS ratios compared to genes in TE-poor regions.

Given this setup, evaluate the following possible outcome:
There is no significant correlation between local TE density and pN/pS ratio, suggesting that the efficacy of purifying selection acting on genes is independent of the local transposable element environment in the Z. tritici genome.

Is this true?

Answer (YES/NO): YES